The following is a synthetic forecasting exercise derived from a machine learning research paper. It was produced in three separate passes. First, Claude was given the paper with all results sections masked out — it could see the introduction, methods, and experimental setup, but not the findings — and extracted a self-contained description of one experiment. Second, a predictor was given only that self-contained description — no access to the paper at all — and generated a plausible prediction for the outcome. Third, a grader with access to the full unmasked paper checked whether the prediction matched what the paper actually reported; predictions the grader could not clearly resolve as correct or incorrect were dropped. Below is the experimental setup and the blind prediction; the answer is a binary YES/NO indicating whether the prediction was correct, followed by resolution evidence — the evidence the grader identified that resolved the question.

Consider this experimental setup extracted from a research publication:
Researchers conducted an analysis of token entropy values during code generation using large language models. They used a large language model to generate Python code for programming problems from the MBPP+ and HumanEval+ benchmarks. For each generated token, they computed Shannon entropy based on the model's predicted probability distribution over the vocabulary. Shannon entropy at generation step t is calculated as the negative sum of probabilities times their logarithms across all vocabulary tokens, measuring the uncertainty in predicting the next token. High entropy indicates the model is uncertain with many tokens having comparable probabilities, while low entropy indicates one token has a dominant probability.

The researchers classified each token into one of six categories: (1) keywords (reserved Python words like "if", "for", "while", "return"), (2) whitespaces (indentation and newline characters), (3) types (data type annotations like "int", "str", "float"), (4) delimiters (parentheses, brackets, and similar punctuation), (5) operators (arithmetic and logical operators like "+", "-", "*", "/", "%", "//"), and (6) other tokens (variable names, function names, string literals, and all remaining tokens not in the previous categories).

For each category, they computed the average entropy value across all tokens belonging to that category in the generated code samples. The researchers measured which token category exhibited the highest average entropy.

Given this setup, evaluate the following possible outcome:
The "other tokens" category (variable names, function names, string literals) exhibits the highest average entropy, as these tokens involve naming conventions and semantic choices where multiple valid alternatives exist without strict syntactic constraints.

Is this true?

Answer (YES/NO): NO